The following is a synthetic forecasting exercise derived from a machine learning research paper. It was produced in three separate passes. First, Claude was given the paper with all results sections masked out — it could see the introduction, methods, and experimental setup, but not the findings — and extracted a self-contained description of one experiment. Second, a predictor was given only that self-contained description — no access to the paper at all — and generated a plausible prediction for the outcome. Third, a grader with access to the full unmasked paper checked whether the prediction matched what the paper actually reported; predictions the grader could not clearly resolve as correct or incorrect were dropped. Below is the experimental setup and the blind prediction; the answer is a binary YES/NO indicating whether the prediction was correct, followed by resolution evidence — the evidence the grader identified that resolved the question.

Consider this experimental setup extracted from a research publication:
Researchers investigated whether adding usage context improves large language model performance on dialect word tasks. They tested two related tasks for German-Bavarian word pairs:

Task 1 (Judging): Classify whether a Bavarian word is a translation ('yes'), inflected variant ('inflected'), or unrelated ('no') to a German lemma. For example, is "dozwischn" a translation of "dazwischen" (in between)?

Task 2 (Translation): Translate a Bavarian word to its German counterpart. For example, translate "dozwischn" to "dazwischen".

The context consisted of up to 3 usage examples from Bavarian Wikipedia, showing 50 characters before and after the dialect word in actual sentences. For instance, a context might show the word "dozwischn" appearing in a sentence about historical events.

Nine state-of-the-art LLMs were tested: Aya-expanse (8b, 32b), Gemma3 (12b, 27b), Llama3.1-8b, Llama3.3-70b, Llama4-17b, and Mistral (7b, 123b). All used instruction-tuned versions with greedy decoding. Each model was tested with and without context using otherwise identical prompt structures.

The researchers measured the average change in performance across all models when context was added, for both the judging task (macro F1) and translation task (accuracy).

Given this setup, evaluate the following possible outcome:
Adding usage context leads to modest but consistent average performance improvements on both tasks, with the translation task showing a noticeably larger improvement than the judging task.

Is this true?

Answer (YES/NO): NO